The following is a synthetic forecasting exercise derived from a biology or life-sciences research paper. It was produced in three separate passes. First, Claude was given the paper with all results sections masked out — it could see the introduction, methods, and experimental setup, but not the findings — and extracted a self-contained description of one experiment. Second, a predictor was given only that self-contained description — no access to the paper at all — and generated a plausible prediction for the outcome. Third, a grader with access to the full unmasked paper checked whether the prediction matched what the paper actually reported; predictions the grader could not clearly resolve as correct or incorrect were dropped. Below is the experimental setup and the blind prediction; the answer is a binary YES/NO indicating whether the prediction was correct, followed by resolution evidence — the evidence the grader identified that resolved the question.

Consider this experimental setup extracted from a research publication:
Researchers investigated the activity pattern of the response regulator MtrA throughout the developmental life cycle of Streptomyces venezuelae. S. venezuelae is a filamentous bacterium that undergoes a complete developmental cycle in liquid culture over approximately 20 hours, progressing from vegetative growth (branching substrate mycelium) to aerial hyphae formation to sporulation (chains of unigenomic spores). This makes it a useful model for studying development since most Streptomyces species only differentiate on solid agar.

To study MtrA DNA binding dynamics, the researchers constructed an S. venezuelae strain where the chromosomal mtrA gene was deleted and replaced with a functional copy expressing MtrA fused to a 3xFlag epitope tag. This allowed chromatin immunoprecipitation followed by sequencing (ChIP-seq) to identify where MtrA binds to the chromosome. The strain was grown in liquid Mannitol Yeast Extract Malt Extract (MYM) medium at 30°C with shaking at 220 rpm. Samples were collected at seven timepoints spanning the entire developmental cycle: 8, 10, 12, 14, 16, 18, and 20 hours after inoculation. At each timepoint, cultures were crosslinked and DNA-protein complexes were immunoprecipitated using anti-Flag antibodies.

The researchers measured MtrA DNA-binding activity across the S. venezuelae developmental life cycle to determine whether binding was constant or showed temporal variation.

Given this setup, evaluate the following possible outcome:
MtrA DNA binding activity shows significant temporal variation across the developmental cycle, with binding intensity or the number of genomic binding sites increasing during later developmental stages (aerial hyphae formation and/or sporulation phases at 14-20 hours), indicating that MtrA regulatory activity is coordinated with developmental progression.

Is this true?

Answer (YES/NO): NO